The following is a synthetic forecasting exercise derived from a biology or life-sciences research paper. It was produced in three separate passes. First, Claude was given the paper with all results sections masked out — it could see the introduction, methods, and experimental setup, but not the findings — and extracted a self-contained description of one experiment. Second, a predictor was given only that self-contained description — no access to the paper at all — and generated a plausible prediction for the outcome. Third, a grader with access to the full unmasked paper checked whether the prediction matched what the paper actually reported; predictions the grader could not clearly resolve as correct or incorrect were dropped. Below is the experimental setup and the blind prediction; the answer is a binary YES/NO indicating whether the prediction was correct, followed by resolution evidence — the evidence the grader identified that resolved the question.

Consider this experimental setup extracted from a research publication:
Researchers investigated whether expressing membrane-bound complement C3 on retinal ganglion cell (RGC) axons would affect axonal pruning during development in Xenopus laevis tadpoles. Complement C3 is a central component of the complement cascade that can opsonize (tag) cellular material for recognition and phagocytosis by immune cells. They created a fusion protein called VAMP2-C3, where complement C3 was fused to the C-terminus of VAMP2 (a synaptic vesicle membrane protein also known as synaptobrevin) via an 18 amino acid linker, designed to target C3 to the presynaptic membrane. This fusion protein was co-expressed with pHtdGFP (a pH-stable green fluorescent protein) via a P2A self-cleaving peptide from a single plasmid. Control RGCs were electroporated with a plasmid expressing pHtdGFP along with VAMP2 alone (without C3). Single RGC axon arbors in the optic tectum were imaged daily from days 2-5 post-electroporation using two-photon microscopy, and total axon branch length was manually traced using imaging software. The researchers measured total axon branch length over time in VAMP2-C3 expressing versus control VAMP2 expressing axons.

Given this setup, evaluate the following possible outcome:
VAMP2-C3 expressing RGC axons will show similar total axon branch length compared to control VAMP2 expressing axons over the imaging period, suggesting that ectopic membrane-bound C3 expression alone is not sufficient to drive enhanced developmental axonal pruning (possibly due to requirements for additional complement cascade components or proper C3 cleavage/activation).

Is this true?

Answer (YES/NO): NO